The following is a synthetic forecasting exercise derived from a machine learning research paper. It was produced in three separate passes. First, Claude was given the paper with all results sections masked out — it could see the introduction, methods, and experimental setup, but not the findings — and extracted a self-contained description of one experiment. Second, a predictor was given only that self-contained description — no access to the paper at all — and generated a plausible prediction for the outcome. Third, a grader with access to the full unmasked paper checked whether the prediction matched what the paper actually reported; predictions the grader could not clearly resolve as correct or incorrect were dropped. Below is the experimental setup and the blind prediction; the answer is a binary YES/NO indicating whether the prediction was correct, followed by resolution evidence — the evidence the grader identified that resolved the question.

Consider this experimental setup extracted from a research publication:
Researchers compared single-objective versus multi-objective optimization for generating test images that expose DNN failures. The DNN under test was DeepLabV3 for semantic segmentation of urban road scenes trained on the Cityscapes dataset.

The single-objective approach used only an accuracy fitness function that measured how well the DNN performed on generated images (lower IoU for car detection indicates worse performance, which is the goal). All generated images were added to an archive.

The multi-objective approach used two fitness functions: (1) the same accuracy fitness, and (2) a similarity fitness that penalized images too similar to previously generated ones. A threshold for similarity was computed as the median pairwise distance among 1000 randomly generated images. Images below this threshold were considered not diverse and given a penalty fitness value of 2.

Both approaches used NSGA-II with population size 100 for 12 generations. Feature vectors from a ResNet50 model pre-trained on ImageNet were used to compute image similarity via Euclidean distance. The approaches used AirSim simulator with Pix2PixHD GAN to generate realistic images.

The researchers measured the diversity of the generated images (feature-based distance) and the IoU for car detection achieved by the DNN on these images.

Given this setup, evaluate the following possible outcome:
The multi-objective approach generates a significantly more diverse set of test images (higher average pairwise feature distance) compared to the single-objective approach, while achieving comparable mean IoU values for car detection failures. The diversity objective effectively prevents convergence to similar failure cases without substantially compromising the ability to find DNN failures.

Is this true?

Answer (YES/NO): YES